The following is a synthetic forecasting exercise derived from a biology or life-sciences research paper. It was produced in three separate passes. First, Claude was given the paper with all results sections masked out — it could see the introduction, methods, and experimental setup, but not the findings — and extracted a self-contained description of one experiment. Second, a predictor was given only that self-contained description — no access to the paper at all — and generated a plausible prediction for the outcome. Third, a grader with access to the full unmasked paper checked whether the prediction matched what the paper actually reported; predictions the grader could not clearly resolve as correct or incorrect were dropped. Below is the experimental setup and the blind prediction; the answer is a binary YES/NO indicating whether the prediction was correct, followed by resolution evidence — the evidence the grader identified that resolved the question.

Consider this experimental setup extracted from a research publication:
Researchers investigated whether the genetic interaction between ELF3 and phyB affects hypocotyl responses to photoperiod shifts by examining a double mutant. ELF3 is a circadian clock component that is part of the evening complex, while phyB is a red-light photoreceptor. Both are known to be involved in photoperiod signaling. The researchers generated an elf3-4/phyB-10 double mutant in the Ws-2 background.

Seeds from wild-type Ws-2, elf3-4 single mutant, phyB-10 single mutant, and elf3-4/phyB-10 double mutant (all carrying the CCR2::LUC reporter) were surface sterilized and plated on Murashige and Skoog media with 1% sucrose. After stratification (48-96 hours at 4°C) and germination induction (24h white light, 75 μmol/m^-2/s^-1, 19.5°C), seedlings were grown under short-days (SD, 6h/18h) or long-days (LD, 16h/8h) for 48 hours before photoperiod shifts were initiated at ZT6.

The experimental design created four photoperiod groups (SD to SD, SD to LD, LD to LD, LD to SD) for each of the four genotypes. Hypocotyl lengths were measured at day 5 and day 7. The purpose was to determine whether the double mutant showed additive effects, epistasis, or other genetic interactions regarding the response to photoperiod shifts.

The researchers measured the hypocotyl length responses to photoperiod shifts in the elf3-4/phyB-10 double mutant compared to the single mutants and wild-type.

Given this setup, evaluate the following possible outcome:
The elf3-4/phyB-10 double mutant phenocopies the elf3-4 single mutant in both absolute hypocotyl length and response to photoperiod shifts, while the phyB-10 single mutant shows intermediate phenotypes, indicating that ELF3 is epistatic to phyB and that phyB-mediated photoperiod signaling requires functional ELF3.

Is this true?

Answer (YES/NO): NO